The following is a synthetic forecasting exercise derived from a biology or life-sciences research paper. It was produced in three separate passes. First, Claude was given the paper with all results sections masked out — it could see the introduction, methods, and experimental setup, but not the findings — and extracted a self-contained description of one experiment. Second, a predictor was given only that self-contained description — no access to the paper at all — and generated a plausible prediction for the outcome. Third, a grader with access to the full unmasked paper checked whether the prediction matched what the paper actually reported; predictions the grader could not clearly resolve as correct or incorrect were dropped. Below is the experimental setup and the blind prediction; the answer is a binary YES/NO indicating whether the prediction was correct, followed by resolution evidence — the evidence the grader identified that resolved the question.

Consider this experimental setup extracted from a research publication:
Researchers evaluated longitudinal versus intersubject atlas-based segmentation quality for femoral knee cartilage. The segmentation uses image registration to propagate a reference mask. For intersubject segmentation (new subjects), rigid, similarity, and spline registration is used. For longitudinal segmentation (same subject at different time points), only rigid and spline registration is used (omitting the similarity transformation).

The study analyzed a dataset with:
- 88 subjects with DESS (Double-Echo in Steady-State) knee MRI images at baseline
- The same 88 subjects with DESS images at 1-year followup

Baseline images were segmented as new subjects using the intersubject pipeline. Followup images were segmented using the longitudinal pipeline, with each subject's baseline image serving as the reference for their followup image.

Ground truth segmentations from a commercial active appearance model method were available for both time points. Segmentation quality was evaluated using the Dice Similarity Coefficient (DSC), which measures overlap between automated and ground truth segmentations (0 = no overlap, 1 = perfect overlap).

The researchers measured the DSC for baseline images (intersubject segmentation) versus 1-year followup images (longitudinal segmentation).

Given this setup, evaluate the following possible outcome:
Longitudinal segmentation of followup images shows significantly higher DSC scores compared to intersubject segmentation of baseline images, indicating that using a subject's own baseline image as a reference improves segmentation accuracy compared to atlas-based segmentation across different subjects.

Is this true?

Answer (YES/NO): NO